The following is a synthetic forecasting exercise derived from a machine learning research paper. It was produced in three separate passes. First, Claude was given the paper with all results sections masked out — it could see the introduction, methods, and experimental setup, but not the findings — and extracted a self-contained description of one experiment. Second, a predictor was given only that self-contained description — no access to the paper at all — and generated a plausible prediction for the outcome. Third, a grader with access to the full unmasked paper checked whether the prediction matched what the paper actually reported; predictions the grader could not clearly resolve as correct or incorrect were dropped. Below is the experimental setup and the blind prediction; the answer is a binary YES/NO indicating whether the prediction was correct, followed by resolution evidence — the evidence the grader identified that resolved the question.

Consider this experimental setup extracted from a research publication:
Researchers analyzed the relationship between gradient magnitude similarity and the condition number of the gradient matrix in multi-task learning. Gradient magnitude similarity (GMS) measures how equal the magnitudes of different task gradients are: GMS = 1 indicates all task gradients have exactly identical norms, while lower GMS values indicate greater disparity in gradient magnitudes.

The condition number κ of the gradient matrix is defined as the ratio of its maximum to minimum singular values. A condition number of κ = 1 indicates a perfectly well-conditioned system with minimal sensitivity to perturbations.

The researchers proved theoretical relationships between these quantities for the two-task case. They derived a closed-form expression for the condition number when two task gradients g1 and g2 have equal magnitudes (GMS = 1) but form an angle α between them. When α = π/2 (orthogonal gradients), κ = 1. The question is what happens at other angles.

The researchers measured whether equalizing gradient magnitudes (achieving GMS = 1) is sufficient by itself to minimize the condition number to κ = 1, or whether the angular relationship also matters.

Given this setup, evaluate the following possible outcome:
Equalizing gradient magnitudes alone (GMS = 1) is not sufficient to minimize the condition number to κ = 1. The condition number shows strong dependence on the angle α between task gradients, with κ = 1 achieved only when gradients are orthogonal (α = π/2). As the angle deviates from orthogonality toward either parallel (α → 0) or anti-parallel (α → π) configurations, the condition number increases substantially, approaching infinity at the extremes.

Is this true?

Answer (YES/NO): YES